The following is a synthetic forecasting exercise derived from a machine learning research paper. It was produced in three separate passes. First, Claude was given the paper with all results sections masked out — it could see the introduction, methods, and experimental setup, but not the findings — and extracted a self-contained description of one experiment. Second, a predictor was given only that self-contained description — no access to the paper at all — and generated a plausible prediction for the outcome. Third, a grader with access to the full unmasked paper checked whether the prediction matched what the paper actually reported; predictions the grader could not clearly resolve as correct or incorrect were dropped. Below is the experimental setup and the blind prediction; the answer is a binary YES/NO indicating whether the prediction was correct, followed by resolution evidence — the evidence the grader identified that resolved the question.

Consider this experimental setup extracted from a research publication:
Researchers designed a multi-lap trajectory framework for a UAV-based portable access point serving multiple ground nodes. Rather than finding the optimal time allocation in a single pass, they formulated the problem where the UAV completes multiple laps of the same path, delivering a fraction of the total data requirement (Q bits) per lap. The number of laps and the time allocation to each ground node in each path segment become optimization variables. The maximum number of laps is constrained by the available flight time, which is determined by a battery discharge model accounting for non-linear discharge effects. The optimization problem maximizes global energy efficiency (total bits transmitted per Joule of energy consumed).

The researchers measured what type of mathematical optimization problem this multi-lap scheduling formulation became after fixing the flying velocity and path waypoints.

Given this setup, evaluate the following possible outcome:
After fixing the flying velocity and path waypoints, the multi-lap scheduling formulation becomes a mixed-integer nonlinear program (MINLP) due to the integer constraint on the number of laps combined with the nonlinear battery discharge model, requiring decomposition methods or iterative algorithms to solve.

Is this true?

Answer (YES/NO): NO